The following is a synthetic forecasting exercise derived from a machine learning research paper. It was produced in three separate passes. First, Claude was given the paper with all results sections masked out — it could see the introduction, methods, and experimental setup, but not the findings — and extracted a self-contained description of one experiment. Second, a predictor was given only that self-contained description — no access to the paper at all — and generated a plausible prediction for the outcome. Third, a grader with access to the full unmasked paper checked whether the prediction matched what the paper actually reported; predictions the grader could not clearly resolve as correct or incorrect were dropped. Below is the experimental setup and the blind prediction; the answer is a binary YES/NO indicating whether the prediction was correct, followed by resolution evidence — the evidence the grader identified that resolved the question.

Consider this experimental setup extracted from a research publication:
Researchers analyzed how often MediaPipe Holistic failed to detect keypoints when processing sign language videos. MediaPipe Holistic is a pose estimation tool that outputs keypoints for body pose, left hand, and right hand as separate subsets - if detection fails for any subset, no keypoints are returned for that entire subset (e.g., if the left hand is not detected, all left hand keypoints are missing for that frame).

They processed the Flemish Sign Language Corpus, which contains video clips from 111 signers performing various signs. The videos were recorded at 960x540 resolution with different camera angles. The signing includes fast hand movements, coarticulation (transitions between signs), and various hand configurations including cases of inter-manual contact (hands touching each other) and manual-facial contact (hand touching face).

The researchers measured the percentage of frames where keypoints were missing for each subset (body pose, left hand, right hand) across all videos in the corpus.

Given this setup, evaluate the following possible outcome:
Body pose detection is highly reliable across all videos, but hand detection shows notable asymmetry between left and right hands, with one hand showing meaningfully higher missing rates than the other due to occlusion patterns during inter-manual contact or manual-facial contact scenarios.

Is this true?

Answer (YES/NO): NO